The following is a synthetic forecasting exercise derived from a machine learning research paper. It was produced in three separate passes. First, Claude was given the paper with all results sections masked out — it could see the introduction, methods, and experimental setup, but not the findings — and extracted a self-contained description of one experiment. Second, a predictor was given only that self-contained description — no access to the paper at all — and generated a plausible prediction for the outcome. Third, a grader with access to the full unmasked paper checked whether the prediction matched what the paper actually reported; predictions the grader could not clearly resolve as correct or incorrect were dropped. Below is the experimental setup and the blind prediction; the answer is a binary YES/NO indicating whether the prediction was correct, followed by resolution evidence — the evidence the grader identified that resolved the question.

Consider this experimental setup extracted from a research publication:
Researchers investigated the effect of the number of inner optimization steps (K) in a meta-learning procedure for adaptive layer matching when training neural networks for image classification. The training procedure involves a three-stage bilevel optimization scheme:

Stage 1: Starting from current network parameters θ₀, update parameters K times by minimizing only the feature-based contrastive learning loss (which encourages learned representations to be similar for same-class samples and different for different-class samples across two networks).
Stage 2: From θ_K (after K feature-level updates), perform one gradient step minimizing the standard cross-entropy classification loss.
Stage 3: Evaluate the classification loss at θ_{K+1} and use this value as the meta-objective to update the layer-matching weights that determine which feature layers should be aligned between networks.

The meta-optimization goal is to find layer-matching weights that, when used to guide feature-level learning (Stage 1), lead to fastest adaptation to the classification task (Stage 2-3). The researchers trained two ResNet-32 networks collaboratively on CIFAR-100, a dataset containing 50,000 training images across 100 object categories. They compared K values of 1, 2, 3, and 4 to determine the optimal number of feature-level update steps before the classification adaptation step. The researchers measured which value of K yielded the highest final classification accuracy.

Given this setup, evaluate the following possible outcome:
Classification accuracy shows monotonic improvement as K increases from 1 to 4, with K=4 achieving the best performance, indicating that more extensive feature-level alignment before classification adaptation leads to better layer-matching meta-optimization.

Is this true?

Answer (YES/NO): NO